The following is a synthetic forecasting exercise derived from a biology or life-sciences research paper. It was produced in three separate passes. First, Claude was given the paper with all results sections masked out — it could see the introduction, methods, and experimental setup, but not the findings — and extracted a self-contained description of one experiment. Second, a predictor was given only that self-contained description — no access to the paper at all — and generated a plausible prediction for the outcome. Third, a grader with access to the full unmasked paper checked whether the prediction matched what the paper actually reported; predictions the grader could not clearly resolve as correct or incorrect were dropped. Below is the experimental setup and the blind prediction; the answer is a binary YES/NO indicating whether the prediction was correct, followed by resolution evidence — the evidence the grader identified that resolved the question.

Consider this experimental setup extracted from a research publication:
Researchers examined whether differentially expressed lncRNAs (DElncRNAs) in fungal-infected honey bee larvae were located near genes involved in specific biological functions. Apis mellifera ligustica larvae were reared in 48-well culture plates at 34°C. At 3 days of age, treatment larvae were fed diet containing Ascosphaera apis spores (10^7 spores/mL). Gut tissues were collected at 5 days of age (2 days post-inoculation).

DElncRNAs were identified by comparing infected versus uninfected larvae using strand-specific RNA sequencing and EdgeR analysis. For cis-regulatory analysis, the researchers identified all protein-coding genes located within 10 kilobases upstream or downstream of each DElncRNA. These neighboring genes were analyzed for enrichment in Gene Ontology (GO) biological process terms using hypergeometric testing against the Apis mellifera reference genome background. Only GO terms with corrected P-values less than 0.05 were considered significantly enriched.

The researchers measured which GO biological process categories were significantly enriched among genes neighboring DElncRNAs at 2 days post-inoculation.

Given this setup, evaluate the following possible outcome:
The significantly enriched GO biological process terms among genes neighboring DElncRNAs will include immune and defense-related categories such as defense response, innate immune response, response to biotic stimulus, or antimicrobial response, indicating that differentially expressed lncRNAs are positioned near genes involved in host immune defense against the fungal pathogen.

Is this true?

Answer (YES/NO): NO